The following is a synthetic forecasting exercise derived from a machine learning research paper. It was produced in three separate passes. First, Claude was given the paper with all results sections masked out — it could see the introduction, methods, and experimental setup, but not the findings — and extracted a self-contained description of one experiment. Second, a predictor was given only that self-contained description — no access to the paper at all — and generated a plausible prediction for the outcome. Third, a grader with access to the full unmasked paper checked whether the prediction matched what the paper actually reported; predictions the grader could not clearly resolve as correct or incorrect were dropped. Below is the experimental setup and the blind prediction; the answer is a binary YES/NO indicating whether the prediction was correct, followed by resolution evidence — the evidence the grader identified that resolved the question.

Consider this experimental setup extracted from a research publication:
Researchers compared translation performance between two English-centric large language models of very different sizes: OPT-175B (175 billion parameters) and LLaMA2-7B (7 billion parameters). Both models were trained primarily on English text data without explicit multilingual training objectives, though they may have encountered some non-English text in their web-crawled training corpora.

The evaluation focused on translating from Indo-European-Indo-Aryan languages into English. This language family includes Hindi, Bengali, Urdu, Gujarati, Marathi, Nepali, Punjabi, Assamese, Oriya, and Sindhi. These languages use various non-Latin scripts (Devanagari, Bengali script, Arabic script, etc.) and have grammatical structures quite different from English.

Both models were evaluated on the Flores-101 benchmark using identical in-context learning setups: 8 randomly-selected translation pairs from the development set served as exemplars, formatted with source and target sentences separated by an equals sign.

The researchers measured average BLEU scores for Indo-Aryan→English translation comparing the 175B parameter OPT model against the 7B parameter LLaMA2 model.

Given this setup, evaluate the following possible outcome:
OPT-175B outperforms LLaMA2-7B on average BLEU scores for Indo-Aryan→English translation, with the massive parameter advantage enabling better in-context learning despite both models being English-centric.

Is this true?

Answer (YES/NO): NO